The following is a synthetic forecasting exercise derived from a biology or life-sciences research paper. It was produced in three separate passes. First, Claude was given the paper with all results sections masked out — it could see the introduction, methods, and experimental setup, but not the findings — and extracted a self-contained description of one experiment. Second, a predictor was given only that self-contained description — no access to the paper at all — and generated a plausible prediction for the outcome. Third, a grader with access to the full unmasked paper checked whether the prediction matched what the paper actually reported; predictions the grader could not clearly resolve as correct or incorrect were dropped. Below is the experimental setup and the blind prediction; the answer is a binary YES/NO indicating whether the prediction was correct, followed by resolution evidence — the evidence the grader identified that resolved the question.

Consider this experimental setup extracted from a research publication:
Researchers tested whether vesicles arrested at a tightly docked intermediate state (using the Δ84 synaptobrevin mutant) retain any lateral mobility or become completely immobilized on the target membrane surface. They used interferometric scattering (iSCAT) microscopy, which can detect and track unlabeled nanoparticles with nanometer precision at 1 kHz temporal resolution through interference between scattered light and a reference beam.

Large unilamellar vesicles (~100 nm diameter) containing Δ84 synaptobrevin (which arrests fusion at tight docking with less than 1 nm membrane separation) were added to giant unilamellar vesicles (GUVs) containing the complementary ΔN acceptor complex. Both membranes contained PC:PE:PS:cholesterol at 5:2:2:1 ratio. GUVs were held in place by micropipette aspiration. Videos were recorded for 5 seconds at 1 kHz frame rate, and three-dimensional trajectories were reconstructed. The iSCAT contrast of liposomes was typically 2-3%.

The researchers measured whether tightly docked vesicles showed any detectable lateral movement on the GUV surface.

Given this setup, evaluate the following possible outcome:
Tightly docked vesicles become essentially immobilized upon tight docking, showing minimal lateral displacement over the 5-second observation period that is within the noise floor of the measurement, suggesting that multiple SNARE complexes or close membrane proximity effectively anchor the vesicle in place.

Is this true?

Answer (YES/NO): NO